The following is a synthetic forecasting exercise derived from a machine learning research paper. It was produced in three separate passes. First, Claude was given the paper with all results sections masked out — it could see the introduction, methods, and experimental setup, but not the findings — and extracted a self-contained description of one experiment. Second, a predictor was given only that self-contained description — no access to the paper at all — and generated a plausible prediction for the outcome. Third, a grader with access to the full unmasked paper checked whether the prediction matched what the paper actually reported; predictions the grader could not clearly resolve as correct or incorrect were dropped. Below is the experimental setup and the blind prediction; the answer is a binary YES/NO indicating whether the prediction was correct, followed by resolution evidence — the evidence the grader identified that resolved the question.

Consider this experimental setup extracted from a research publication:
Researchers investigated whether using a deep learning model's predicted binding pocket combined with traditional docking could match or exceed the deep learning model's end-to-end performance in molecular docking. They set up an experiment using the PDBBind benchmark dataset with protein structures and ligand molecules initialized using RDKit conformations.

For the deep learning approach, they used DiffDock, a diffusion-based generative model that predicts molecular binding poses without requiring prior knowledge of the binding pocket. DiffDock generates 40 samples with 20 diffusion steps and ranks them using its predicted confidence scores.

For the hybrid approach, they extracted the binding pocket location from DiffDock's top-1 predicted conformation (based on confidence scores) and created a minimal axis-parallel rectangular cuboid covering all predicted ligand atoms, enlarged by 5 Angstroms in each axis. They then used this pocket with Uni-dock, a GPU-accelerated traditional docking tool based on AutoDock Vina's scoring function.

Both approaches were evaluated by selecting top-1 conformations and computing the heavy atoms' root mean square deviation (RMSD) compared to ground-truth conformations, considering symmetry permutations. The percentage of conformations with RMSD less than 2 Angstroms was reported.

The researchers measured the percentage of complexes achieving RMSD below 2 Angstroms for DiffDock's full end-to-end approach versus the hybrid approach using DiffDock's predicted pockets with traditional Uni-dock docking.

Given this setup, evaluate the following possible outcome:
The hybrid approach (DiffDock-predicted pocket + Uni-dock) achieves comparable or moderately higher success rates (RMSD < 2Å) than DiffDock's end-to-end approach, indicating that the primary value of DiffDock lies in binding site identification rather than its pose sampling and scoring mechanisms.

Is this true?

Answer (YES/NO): YES